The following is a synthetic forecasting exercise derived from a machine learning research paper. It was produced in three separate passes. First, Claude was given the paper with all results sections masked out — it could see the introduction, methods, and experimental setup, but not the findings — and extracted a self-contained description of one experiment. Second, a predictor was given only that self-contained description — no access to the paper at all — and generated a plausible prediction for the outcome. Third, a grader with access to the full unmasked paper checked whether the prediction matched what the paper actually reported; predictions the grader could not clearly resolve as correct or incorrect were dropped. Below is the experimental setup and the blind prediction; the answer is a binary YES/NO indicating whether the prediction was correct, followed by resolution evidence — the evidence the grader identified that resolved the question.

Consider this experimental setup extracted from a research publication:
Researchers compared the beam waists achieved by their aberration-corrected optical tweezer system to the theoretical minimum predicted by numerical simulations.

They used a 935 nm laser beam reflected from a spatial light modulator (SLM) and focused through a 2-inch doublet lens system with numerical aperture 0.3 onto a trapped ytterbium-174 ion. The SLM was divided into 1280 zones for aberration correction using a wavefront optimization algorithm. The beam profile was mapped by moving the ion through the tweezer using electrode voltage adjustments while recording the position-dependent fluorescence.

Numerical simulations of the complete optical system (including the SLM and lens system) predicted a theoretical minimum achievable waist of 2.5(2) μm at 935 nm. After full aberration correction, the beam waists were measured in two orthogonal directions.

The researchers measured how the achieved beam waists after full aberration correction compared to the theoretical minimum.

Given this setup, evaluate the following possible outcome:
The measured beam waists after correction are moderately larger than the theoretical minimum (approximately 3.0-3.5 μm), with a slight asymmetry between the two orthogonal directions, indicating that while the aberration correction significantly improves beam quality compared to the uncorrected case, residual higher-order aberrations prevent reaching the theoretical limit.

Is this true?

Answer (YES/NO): NO